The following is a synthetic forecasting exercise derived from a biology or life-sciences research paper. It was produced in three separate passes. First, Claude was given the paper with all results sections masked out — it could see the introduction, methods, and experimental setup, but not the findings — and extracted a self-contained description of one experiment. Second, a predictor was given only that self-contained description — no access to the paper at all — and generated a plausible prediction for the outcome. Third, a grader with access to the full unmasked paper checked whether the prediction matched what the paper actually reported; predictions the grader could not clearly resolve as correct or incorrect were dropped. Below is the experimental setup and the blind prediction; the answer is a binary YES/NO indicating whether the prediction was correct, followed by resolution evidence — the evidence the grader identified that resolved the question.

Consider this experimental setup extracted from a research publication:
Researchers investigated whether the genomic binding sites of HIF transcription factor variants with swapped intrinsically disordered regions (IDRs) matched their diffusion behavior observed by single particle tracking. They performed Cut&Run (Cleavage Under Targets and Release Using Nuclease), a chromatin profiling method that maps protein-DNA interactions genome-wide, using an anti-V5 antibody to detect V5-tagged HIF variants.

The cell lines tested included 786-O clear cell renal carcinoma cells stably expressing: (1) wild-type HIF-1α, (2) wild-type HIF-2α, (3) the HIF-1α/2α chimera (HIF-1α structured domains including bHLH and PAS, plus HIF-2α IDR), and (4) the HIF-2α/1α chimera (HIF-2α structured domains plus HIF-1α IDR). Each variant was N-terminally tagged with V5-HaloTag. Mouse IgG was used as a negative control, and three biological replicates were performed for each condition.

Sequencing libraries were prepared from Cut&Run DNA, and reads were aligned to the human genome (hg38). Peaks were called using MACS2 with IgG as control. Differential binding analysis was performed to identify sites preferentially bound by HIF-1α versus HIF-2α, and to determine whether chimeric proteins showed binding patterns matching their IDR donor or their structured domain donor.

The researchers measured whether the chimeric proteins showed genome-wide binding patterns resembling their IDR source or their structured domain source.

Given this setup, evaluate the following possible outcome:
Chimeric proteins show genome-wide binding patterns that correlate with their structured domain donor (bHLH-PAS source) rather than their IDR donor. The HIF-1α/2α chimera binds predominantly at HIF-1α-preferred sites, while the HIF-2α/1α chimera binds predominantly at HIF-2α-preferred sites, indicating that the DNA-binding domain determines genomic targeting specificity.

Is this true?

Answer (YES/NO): NO